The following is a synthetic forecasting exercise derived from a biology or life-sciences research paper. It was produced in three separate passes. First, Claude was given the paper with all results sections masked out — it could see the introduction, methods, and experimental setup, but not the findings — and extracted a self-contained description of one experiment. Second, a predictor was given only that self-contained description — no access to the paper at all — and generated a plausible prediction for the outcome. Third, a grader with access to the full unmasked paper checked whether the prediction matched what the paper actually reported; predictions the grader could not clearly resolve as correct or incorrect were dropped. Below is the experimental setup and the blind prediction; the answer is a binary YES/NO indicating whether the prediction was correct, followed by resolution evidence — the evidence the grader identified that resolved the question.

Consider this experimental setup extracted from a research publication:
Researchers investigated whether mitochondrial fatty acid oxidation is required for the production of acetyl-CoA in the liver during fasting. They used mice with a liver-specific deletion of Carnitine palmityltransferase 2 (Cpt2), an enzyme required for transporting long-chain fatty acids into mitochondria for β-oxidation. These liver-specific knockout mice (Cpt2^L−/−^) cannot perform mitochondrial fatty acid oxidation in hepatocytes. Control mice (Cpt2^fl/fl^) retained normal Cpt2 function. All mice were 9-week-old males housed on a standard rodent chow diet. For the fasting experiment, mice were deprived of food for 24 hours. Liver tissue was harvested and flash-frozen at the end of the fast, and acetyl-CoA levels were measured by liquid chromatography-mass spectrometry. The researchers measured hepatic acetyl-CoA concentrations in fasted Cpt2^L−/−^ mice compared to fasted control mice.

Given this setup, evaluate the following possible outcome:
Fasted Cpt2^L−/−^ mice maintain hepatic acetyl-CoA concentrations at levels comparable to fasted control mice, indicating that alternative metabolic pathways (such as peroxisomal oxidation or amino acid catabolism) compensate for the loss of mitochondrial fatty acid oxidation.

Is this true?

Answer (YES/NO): NO